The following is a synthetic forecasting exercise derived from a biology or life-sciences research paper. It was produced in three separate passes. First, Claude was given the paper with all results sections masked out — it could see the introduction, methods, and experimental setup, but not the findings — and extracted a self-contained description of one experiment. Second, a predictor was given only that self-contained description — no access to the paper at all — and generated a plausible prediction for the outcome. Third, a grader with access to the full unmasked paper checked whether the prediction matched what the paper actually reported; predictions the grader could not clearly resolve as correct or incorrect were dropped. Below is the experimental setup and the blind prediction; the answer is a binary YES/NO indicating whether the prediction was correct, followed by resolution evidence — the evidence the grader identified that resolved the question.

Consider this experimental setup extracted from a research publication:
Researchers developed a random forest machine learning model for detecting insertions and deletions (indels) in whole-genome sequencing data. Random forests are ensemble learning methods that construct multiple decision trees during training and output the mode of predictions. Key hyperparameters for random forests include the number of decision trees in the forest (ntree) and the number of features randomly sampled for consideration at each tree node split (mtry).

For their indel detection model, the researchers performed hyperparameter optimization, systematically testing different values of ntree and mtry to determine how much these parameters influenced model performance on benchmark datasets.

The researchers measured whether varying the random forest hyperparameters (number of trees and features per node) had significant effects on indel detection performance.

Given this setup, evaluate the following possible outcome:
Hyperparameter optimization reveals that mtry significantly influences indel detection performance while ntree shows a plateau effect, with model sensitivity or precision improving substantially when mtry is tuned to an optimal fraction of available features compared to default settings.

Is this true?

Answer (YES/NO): NO